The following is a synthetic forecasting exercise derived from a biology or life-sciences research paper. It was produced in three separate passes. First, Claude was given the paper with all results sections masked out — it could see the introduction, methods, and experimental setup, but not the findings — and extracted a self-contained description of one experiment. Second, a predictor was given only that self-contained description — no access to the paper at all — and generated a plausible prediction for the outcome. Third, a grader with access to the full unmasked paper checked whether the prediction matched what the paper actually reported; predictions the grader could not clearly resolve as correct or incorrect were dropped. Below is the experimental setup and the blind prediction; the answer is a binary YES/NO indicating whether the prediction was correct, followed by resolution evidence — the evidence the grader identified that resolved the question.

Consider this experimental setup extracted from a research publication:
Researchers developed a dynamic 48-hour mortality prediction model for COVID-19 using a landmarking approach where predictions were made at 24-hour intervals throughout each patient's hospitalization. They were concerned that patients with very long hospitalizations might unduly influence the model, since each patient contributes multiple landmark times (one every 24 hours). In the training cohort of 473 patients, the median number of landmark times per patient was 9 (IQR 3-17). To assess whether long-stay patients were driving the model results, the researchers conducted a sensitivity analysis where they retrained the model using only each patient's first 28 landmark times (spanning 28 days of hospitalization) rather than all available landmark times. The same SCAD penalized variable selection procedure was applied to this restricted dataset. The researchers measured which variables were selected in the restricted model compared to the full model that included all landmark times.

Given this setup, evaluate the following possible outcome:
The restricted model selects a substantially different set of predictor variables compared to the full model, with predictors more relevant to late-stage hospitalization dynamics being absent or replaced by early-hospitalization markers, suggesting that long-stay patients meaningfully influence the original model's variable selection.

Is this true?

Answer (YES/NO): NO